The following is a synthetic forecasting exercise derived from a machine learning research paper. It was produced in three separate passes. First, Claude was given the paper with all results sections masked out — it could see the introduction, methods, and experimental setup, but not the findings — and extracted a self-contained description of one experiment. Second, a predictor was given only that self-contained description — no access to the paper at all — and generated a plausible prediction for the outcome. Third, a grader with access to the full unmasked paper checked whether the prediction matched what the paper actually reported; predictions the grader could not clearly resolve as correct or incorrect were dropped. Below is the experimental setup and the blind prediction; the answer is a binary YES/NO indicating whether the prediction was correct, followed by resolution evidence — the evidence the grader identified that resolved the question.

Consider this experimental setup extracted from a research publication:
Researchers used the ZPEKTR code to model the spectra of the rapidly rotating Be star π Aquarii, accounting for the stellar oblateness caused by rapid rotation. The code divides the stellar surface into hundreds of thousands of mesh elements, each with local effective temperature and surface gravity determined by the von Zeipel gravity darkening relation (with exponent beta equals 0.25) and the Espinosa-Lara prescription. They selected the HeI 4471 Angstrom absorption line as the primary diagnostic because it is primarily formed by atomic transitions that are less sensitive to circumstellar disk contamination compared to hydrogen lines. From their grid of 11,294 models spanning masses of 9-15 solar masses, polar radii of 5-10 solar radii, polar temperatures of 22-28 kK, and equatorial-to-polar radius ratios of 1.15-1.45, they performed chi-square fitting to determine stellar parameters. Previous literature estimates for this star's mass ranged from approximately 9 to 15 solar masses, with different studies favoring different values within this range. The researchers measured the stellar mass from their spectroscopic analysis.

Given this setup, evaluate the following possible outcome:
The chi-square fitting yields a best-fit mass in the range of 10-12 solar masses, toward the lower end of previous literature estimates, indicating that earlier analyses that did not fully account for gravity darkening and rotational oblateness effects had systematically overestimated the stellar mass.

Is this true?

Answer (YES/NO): NO